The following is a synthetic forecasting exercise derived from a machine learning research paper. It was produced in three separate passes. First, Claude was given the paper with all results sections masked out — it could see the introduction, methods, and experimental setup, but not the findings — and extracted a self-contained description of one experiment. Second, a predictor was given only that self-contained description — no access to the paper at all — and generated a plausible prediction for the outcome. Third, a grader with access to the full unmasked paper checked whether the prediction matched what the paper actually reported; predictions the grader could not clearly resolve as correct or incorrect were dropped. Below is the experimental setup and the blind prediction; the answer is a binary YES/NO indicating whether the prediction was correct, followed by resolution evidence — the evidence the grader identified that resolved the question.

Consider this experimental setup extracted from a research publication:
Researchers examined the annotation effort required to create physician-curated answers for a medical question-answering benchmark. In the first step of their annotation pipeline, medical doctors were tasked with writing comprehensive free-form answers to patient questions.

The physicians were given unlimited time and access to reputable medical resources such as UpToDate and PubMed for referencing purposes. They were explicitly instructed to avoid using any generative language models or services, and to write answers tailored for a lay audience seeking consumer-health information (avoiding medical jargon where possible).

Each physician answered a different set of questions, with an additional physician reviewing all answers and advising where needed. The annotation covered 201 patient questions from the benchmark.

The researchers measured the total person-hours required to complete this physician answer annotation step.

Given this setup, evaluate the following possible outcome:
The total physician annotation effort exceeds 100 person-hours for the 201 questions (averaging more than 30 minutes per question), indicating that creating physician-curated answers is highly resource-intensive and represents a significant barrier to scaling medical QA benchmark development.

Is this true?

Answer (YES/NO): YES